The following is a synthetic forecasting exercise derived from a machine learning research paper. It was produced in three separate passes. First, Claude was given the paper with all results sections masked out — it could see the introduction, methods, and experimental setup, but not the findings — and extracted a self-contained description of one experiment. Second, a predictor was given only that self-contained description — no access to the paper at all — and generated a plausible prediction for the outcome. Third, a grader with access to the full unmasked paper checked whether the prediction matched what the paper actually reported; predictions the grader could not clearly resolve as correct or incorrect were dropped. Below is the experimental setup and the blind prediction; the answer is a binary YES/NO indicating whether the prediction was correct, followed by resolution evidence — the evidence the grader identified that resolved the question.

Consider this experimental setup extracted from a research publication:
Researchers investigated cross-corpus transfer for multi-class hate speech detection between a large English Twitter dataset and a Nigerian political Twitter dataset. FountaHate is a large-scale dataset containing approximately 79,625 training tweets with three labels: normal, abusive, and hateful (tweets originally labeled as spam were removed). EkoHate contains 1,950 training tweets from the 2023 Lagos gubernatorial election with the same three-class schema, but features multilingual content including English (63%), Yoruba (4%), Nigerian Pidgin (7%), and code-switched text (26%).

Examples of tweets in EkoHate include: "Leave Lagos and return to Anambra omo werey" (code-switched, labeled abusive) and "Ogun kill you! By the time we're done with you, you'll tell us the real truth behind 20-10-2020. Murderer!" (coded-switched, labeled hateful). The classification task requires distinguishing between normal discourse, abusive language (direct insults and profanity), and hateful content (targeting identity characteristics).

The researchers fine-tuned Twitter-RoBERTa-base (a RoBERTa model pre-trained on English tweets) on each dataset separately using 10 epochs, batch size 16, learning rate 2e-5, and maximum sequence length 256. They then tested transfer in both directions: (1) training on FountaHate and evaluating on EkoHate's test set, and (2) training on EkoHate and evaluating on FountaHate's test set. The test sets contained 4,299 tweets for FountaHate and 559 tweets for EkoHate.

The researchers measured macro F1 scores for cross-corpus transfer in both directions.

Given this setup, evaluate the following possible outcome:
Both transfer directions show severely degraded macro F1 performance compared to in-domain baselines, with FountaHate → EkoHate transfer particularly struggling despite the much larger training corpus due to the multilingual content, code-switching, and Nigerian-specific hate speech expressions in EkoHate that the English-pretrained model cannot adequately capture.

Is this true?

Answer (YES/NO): YES